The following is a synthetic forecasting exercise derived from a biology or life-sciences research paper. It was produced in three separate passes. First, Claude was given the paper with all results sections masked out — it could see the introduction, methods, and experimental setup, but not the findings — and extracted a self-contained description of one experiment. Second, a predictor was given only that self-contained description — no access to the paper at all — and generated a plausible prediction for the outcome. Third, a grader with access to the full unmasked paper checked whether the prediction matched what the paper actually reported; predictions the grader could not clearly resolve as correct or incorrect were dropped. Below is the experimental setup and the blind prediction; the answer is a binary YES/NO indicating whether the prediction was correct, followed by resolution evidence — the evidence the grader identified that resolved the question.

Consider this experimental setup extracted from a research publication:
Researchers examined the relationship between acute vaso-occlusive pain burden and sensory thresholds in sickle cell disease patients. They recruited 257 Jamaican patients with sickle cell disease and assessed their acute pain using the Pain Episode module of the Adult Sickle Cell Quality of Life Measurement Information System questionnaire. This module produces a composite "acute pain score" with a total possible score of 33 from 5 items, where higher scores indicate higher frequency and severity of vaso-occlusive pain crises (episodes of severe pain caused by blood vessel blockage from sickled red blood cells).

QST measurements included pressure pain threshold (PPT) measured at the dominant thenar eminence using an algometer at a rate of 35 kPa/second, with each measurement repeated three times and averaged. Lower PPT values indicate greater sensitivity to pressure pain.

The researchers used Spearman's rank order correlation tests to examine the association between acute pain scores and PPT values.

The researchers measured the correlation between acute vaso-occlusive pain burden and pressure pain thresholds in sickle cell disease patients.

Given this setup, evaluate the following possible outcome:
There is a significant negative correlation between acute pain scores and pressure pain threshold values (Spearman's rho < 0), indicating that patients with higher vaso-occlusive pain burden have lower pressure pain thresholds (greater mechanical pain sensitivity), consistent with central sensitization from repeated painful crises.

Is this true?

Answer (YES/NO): YES